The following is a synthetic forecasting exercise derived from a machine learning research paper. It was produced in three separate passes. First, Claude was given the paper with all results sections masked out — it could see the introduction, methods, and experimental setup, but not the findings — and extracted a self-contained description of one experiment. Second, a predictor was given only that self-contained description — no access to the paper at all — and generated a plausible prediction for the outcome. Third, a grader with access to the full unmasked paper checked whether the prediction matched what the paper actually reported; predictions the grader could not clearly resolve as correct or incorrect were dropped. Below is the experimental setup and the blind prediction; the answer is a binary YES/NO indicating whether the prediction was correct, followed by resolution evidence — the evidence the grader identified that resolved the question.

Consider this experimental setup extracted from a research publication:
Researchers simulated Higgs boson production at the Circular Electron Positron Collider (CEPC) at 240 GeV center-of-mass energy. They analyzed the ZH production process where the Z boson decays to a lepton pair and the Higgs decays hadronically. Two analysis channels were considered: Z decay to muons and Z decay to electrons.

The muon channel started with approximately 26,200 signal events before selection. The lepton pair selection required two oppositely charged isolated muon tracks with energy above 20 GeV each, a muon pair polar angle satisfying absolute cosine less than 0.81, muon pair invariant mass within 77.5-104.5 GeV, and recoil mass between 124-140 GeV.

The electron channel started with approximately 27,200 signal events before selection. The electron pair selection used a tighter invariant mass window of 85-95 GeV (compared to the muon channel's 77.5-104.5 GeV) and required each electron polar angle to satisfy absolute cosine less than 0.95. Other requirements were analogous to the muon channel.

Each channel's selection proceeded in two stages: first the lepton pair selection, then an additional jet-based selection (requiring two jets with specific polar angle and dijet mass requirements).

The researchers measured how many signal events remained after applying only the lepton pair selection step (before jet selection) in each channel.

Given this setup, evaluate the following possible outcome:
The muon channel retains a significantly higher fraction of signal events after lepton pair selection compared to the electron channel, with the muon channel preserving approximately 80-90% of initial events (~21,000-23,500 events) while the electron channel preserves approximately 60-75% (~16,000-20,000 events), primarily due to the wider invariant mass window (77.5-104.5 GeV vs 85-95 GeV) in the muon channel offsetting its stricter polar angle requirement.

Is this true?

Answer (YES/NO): NO